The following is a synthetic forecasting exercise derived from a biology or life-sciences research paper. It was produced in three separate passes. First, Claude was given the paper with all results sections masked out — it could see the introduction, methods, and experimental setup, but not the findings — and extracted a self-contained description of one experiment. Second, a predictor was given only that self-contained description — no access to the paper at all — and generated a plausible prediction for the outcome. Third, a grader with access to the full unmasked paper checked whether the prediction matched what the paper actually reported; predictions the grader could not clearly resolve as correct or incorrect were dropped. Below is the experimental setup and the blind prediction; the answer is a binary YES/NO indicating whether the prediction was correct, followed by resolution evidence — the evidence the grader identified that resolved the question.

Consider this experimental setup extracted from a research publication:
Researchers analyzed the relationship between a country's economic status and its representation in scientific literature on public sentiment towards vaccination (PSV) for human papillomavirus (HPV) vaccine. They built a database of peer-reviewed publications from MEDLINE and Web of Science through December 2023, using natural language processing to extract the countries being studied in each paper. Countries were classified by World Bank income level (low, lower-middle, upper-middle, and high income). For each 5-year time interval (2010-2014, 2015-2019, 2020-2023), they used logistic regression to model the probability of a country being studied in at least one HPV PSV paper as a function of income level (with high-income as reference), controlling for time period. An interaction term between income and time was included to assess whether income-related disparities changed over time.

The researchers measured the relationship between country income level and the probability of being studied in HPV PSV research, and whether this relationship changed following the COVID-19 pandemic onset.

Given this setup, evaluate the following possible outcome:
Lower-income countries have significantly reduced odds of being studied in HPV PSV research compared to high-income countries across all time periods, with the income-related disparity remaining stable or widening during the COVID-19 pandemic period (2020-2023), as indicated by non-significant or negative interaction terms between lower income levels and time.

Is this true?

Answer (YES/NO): YES